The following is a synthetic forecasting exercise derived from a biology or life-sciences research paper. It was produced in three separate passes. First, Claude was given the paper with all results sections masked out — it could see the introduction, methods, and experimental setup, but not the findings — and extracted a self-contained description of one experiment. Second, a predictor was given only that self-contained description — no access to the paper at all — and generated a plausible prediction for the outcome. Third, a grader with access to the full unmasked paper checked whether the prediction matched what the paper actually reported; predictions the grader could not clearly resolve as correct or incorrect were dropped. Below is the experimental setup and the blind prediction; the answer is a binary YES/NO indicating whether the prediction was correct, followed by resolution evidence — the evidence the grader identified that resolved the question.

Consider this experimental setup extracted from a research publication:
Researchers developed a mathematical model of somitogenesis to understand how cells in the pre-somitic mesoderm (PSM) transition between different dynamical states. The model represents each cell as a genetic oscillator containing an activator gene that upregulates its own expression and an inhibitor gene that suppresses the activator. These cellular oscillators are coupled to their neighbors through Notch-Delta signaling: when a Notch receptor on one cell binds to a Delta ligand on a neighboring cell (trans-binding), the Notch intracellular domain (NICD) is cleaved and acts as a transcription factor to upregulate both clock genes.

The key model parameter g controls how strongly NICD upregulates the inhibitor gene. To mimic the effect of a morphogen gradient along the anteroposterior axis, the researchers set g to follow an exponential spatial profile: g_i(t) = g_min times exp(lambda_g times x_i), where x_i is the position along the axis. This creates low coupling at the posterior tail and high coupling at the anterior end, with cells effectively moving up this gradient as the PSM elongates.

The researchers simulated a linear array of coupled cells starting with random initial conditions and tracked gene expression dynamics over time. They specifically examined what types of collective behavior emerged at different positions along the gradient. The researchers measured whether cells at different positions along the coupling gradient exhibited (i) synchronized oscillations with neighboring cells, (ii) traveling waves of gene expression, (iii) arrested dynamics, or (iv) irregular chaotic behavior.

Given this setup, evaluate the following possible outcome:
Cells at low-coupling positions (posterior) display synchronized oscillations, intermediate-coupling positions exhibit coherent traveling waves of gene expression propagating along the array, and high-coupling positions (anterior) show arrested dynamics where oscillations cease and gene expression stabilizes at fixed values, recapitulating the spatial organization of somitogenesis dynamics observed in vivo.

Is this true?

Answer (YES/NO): YES